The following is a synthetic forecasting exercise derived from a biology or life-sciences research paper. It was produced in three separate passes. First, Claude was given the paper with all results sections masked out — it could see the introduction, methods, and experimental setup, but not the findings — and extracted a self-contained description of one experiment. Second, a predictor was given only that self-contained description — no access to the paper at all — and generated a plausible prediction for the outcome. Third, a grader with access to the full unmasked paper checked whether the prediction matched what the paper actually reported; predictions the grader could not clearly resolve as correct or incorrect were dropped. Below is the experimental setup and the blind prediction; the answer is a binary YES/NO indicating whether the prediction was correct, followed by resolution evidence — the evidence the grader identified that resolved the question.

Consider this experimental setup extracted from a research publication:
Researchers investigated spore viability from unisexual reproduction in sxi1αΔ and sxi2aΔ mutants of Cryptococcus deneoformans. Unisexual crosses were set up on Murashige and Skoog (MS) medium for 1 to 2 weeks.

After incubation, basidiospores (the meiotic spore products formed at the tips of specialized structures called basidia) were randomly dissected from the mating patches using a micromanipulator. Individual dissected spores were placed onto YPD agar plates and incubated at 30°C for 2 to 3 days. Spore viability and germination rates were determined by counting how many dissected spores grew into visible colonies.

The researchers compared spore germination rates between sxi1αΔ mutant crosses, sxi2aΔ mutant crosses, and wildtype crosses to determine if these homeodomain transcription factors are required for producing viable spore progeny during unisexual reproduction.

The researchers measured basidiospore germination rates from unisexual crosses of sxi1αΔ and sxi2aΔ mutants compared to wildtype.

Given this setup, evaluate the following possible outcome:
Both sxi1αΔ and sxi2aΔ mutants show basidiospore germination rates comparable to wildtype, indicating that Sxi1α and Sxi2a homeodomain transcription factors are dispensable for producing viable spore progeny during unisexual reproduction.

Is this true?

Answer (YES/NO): YES